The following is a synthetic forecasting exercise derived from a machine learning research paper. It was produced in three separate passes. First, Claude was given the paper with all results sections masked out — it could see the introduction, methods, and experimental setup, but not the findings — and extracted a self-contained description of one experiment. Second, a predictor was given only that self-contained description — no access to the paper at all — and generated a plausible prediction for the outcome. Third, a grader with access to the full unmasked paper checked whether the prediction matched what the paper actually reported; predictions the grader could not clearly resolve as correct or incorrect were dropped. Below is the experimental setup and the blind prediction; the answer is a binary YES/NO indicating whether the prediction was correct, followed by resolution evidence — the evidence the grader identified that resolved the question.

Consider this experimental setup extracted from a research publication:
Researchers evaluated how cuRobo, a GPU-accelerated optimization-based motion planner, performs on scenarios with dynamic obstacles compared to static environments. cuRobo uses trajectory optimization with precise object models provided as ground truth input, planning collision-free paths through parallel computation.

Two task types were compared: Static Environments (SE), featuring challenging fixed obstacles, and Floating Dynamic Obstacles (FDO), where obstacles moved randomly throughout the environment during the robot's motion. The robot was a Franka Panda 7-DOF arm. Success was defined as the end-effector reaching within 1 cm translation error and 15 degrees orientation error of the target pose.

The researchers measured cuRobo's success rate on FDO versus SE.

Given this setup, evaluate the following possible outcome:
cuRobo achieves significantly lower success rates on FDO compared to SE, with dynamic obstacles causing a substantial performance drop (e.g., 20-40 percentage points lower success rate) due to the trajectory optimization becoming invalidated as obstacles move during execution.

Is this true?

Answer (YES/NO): NO